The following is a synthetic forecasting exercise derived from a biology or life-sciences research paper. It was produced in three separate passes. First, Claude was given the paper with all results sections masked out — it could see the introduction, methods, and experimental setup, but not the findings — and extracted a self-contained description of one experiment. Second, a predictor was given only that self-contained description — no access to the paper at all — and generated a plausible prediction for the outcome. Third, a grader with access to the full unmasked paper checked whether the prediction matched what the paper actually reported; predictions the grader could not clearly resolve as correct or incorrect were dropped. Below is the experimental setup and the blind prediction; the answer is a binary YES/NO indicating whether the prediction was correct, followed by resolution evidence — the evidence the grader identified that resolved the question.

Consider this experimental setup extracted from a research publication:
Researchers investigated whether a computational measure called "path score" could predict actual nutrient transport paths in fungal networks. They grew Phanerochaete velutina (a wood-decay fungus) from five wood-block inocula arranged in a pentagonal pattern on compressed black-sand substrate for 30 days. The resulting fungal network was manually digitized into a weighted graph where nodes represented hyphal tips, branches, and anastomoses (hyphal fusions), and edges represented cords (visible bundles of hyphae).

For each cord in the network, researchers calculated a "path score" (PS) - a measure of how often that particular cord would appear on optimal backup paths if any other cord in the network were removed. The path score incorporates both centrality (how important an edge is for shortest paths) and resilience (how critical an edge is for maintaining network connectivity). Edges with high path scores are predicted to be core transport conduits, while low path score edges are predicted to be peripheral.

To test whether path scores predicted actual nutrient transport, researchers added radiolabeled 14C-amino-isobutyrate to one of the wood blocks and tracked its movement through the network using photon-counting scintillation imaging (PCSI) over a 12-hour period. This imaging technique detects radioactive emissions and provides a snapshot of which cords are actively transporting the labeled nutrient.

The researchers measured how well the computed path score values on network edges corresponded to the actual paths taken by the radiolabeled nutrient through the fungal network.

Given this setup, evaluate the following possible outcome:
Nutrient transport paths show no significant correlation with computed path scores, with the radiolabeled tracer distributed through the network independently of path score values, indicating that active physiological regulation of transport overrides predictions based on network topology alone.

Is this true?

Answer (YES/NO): NO